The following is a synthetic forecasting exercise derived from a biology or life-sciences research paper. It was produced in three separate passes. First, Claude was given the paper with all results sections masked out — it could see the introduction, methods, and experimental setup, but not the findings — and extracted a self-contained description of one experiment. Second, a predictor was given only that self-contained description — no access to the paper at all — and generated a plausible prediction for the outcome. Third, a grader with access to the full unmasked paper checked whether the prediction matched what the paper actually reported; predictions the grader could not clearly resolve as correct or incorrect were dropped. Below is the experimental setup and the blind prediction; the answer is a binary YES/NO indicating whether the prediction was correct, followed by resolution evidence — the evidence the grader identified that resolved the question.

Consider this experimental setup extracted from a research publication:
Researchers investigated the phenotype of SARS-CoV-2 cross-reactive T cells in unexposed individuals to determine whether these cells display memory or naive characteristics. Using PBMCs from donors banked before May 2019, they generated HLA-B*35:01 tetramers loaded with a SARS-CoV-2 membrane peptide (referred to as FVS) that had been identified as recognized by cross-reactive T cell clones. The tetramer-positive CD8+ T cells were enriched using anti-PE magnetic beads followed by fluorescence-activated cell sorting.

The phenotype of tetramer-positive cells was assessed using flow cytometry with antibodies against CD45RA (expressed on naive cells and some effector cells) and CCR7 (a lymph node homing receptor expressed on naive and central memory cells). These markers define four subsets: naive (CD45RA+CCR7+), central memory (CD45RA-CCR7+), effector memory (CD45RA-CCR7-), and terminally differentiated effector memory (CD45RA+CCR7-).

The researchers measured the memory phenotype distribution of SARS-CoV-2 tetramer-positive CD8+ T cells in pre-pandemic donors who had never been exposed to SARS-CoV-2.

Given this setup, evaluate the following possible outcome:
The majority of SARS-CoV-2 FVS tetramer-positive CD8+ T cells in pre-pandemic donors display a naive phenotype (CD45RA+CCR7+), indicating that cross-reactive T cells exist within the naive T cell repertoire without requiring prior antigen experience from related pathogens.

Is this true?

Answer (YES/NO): NO